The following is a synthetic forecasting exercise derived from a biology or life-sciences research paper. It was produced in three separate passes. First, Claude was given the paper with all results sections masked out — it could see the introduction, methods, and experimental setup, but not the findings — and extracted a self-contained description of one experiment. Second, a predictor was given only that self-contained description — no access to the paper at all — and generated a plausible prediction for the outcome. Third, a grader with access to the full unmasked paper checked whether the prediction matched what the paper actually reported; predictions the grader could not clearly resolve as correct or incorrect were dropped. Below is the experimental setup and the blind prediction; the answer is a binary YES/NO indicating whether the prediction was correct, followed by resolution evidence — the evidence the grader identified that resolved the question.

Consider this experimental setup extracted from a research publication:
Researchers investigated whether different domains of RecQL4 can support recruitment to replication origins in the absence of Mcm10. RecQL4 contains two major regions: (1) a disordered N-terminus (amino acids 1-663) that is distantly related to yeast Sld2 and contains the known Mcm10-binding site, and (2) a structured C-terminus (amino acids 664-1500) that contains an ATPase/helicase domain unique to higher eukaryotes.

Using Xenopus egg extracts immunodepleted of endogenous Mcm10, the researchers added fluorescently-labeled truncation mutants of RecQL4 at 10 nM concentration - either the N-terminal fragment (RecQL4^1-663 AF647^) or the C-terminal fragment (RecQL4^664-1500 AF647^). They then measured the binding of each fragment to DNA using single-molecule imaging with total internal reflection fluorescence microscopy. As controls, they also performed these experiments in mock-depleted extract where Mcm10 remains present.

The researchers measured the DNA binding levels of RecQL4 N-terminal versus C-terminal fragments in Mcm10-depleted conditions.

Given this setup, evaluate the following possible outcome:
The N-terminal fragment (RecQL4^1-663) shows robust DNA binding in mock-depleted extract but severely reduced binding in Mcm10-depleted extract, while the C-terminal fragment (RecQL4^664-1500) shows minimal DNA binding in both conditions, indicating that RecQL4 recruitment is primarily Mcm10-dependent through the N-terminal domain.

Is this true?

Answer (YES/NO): YES